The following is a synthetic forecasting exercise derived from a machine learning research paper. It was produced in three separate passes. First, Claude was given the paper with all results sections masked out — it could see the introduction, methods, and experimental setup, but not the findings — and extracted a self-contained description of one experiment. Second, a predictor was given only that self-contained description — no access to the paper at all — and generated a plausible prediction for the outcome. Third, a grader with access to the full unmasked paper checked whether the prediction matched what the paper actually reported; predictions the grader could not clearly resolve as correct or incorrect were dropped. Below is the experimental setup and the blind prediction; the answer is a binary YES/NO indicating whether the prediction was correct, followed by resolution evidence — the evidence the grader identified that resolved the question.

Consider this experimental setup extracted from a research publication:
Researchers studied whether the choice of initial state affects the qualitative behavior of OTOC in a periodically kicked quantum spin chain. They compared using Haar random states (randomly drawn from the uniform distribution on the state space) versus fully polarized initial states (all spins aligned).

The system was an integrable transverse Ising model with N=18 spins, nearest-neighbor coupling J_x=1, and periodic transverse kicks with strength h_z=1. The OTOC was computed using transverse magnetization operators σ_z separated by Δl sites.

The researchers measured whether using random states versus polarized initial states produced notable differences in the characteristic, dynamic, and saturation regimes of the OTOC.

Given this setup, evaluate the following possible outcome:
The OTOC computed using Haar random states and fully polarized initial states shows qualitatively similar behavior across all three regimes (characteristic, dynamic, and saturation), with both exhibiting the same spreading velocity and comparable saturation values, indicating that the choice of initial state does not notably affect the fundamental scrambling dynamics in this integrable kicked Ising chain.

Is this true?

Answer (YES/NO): YES